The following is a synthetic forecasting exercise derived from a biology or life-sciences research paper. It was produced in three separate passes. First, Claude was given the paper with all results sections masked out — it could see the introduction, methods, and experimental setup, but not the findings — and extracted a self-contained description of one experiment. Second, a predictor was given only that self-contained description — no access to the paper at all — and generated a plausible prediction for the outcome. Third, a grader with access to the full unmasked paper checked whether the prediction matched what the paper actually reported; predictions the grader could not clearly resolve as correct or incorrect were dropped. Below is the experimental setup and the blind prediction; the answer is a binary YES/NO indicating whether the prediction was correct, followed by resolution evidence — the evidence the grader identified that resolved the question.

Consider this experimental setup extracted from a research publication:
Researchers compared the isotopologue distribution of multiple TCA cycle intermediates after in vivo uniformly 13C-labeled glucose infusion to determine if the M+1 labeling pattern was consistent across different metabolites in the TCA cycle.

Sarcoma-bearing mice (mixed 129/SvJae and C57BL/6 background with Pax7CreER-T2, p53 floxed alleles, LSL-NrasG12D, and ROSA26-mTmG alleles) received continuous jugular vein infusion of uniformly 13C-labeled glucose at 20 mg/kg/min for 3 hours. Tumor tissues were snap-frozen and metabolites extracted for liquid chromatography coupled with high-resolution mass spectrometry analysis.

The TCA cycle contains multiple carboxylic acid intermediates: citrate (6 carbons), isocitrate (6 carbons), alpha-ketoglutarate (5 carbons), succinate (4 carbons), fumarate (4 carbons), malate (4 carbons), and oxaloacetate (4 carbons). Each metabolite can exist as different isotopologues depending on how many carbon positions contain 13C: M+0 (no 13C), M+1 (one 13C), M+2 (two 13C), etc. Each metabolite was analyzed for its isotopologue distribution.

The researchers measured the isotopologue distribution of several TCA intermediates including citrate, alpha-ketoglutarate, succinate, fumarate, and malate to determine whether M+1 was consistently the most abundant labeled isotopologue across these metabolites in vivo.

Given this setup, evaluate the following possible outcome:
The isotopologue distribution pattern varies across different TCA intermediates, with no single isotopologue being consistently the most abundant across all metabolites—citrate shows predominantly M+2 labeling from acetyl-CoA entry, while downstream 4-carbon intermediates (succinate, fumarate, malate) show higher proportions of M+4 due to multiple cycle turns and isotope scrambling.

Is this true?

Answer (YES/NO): NO